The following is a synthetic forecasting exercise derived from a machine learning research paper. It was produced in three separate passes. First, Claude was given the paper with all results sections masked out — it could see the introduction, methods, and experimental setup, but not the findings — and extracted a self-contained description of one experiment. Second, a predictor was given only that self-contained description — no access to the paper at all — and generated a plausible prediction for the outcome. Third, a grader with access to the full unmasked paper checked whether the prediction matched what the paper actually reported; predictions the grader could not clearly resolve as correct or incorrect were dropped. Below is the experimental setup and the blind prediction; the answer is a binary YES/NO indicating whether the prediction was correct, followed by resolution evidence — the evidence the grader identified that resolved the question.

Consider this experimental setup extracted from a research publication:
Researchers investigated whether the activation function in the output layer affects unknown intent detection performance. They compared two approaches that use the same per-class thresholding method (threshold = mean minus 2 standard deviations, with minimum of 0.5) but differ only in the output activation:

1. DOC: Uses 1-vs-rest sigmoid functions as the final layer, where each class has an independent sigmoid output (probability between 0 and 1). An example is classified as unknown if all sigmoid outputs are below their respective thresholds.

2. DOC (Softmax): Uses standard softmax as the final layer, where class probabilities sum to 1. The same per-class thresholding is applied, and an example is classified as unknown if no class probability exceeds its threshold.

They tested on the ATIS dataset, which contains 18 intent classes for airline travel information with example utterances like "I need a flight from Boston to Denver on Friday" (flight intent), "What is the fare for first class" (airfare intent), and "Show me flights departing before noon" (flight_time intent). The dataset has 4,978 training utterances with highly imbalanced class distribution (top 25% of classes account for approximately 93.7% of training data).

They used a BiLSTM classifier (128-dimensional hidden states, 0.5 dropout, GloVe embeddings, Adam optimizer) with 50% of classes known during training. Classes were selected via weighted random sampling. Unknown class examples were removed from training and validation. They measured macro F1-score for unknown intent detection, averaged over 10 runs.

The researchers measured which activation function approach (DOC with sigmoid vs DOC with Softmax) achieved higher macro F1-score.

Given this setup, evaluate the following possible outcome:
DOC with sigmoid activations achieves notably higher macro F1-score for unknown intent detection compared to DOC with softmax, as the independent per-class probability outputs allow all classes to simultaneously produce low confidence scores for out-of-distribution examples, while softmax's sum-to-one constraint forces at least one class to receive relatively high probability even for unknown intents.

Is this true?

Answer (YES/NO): NO